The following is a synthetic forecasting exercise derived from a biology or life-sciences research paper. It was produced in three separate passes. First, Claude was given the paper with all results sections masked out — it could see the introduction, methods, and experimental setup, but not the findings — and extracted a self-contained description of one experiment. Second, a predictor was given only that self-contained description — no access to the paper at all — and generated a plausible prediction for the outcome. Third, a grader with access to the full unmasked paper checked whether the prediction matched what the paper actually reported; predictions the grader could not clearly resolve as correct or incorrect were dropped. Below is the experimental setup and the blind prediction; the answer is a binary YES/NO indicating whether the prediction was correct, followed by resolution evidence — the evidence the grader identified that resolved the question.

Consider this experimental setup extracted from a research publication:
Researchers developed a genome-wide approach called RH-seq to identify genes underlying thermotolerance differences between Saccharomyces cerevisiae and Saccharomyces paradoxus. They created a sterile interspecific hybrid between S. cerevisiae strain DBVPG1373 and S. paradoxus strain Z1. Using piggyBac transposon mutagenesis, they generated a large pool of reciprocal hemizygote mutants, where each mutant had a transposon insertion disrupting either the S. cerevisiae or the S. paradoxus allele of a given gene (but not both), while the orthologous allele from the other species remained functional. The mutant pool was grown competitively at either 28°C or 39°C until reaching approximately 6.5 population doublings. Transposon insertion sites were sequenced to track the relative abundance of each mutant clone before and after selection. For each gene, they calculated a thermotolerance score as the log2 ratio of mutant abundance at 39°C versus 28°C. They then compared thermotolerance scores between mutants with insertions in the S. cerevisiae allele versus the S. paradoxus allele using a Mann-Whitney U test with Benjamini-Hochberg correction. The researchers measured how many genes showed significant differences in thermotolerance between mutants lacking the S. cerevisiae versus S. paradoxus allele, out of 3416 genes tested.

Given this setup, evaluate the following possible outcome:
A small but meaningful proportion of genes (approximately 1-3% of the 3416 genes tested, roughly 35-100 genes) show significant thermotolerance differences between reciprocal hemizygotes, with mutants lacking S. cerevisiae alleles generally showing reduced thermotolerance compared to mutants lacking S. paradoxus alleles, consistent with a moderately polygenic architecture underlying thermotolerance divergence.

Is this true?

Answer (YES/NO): NO